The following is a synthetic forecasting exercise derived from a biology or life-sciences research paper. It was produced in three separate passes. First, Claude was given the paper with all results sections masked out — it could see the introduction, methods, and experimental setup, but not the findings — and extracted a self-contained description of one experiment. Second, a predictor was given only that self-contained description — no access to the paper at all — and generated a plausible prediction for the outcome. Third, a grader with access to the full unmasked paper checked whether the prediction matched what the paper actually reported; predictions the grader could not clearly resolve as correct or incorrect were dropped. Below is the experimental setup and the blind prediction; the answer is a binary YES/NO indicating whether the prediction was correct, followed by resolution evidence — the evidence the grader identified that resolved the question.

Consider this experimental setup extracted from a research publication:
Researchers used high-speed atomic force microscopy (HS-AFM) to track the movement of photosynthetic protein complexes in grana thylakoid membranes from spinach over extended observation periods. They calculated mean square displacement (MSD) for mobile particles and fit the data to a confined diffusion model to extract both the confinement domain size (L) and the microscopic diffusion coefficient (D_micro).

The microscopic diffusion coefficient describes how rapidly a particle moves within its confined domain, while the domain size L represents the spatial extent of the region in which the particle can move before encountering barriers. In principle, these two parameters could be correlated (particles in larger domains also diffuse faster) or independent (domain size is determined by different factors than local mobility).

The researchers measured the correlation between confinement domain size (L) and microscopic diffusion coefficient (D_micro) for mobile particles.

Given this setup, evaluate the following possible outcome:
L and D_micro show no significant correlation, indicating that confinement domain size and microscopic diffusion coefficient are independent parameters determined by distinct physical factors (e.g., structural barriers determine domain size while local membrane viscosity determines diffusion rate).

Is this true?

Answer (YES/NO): NO